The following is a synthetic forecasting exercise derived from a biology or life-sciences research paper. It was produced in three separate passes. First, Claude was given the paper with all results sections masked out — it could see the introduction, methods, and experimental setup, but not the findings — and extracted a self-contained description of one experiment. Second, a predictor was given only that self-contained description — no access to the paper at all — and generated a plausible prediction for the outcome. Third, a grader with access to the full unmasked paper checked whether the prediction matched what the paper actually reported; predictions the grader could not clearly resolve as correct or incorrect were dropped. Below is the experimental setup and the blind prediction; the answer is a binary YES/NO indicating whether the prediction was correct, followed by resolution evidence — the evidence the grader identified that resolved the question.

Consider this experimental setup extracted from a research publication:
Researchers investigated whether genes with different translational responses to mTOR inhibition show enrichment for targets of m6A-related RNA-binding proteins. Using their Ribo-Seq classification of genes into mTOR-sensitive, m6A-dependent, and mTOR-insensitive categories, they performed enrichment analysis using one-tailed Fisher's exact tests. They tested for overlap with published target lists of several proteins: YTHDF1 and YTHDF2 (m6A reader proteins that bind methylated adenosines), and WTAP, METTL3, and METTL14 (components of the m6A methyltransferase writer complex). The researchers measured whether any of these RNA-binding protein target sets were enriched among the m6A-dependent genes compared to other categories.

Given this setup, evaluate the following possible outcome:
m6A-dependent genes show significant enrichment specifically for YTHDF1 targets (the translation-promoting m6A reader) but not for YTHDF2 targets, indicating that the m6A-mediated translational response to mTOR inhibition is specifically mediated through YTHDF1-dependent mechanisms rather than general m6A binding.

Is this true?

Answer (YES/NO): NO